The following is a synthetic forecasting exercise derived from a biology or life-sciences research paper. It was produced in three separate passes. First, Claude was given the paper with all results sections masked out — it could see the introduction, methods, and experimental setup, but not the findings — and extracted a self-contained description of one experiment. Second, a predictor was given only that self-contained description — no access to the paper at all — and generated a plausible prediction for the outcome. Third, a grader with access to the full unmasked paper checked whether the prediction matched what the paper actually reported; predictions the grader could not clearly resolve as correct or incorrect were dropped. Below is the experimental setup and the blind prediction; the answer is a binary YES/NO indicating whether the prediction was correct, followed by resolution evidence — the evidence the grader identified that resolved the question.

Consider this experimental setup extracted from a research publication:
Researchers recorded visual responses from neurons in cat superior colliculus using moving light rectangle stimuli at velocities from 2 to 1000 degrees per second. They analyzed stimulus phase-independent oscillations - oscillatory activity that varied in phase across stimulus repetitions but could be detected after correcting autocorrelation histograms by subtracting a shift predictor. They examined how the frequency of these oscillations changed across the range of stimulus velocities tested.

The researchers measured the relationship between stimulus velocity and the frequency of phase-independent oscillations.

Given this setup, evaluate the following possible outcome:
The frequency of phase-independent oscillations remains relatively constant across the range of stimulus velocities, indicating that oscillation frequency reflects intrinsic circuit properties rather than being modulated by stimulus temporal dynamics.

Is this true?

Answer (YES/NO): NO